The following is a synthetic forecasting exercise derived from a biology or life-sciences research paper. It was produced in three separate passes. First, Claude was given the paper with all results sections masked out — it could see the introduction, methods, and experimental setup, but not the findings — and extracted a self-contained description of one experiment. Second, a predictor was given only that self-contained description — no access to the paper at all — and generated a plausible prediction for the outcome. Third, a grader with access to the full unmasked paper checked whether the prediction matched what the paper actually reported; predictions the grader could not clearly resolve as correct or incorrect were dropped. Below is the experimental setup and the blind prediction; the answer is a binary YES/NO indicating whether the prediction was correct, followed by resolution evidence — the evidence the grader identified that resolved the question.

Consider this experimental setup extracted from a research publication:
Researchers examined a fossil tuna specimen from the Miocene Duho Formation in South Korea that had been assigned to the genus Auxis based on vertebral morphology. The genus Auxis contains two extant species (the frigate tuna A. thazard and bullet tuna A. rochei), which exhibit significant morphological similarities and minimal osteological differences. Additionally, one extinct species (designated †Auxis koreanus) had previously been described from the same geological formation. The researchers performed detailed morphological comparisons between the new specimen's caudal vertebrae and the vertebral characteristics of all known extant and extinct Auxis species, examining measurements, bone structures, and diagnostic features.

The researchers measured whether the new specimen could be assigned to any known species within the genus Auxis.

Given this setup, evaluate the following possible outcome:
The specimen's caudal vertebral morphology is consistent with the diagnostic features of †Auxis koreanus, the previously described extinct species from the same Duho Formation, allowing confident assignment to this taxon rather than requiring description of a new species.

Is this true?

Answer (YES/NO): NO